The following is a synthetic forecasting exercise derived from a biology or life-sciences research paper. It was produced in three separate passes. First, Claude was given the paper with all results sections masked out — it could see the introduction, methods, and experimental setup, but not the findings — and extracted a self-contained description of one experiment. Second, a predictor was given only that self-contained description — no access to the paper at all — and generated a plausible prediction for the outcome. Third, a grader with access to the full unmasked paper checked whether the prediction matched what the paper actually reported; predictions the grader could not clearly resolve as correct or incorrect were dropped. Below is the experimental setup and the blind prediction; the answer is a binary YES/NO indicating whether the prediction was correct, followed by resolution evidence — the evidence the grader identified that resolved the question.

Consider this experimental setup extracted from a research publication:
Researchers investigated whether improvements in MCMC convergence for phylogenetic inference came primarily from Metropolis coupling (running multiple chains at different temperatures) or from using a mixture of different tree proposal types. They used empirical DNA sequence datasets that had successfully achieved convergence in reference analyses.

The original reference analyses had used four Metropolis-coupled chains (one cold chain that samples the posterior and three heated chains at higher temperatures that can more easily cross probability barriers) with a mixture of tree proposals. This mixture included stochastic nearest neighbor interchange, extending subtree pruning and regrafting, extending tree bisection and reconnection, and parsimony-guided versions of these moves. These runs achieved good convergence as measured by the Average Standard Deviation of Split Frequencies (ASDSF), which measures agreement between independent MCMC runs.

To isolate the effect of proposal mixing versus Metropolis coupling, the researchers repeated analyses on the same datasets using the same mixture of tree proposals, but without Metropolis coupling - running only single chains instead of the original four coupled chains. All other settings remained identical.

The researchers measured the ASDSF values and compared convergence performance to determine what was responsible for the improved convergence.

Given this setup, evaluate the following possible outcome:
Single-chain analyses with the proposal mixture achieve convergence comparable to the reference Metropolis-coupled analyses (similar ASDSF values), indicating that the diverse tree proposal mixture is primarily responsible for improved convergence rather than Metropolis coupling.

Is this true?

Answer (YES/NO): YES